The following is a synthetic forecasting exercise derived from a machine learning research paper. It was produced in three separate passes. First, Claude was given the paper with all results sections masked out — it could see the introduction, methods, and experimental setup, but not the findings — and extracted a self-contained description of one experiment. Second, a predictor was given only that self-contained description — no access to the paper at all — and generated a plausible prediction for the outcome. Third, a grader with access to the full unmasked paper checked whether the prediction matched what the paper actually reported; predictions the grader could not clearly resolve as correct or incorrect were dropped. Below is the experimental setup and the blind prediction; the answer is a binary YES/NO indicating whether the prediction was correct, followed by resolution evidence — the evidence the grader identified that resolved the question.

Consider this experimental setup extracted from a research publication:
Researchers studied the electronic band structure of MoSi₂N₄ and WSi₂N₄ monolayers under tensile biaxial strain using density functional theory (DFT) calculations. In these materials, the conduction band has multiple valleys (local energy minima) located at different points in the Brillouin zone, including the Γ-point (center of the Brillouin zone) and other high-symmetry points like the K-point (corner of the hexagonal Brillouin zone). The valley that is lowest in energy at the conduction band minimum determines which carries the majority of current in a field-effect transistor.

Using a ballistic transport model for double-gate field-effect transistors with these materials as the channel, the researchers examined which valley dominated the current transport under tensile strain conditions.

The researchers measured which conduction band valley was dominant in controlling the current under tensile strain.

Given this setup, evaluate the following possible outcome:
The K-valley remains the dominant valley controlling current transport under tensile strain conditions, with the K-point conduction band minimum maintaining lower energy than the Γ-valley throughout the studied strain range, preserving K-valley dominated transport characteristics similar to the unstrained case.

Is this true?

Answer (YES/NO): NO